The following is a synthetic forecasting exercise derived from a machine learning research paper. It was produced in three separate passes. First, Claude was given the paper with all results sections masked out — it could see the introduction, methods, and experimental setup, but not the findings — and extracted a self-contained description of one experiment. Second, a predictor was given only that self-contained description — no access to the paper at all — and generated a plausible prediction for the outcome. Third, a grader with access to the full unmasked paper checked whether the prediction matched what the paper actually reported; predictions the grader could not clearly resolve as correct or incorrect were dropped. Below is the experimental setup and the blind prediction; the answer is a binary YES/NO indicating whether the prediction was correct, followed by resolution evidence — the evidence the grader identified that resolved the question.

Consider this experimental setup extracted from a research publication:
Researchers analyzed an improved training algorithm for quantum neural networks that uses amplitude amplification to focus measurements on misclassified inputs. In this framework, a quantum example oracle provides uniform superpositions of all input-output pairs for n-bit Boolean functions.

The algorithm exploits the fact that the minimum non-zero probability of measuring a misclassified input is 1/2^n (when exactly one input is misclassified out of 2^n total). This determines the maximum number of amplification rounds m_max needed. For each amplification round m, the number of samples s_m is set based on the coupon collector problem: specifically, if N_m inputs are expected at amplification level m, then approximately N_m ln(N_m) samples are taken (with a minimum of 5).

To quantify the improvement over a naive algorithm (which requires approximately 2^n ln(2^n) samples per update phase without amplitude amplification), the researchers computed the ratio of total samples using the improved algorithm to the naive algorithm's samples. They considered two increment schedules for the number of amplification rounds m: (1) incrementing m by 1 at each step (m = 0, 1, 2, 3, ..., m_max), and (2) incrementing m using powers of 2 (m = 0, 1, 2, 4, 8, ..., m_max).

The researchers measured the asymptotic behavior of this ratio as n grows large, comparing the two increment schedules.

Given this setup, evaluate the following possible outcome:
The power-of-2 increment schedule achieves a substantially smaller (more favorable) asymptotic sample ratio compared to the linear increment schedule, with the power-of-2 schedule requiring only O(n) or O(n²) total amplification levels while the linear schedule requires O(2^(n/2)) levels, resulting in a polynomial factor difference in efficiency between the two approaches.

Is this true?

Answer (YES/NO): NO